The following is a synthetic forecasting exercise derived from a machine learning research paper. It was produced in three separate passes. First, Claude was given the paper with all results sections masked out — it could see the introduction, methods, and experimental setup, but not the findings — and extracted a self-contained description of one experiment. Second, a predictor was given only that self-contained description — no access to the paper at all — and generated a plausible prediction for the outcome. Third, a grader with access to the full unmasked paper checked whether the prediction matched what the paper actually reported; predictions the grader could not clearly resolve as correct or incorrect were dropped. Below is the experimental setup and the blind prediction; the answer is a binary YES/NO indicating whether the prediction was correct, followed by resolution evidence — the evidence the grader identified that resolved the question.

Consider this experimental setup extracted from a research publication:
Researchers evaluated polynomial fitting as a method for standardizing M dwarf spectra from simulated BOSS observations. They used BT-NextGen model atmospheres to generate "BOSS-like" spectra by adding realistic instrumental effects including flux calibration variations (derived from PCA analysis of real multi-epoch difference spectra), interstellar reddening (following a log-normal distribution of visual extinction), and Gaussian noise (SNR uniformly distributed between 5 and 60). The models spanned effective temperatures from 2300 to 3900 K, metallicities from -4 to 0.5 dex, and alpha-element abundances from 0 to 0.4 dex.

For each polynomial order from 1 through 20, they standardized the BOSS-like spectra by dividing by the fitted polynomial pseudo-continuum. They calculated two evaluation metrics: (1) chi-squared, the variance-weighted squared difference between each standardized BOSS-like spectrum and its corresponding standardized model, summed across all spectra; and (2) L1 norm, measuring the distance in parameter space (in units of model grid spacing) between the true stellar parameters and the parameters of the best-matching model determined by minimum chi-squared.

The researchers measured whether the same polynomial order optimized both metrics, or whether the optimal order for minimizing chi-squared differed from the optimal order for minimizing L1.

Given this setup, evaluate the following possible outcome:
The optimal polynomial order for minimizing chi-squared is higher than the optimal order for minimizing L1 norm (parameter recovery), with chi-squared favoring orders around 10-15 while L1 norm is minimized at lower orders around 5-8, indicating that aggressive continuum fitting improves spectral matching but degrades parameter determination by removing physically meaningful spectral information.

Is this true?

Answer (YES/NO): YES